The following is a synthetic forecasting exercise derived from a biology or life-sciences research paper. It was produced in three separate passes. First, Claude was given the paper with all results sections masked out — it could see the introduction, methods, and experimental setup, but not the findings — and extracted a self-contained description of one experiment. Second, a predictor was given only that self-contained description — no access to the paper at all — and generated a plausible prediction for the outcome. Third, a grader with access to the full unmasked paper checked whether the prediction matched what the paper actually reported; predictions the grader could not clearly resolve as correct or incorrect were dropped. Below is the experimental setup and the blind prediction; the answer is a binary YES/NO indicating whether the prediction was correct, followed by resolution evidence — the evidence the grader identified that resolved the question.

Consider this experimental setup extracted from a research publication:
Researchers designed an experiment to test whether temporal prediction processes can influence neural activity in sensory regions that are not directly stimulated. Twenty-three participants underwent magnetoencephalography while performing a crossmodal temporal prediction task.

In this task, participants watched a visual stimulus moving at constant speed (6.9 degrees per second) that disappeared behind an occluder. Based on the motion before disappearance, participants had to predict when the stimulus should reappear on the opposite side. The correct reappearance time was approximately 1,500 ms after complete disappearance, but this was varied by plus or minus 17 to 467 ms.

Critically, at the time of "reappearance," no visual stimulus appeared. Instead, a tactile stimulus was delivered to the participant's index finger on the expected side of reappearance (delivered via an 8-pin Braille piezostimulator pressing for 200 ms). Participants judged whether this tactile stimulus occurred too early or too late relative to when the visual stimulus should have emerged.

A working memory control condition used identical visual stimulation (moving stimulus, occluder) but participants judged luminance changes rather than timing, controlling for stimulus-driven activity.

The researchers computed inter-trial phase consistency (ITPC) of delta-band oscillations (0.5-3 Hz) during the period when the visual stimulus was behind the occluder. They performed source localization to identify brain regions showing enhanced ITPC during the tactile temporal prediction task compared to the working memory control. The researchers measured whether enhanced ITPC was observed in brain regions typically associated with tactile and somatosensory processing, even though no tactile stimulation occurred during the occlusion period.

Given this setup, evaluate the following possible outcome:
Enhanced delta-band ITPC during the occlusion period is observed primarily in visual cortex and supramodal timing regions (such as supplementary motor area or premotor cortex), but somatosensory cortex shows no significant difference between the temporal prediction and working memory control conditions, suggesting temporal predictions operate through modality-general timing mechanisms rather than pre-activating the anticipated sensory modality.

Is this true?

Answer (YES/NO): NO